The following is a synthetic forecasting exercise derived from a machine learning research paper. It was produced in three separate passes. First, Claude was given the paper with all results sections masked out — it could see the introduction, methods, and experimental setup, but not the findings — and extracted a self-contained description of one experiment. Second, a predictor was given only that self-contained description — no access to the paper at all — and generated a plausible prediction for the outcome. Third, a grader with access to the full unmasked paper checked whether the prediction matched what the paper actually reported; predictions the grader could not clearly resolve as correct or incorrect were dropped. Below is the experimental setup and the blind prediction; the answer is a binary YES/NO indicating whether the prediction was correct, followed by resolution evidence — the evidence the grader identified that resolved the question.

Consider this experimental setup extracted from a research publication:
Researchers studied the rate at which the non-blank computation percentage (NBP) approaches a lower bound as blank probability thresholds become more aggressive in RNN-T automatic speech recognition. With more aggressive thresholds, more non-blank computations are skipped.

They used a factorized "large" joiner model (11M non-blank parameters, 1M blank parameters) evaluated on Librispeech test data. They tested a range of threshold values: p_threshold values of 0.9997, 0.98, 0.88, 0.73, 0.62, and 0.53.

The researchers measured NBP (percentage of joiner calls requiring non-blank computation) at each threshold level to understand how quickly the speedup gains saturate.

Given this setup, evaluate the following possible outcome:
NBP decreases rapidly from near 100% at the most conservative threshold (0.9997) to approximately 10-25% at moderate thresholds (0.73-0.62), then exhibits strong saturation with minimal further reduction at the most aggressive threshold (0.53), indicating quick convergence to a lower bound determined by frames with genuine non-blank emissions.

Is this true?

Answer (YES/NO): NO